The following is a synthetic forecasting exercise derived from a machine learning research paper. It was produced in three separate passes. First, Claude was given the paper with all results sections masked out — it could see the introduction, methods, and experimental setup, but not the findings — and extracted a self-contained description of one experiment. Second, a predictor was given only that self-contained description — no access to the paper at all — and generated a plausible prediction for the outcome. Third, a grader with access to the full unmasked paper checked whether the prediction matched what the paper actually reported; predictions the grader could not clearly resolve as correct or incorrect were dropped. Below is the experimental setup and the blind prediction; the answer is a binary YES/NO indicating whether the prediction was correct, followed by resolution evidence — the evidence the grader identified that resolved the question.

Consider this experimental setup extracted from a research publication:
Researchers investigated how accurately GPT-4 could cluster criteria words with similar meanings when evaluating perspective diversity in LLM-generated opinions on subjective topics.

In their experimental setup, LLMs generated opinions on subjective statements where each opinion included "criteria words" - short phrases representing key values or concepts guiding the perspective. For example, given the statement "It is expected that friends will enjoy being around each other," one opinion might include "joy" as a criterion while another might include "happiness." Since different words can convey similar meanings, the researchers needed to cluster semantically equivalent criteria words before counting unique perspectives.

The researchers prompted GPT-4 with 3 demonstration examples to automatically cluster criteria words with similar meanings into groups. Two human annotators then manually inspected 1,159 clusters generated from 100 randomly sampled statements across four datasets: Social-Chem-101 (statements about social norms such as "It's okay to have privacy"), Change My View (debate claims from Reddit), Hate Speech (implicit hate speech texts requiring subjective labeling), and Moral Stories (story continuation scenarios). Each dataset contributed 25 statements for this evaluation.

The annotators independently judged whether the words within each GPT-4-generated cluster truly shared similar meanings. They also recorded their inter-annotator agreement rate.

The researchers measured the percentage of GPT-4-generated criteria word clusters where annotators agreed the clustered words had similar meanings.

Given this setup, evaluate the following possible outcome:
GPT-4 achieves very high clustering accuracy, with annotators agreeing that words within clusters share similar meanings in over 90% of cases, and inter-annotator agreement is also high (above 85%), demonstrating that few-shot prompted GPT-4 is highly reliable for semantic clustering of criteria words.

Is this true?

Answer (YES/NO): NO